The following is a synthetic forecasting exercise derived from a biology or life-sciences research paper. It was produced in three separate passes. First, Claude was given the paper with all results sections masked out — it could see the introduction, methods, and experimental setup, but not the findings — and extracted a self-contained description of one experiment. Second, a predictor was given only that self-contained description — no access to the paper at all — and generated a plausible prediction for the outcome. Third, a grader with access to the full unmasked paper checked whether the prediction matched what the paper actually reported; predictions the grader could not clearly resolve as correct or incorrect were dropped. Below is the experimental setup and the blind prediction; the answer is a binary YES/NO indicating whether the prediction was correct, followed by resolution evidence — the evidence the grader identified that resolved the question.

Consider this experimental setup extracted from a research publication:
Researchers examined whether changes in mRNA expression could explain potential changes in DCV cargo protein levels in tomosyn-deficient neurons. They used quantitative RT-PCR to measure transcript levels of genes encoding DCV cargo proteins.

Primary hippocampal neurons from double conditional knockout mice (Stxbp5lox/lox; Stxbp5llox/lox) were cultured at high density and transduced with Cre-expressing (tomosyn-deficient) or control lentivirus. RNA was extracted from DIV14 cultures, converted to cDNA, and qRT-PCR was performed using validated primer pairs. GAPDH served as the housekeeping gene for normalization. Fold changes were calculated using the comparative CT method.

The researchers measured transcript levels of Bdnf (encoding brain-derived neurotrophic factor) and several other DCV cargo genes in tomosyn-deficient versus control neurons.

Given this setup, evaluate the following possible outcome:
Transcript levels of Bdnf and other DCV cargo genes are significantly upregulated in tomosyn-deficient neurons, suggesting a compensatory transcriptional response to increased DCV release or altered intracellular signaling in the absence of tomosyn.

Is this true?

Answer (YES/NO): NO